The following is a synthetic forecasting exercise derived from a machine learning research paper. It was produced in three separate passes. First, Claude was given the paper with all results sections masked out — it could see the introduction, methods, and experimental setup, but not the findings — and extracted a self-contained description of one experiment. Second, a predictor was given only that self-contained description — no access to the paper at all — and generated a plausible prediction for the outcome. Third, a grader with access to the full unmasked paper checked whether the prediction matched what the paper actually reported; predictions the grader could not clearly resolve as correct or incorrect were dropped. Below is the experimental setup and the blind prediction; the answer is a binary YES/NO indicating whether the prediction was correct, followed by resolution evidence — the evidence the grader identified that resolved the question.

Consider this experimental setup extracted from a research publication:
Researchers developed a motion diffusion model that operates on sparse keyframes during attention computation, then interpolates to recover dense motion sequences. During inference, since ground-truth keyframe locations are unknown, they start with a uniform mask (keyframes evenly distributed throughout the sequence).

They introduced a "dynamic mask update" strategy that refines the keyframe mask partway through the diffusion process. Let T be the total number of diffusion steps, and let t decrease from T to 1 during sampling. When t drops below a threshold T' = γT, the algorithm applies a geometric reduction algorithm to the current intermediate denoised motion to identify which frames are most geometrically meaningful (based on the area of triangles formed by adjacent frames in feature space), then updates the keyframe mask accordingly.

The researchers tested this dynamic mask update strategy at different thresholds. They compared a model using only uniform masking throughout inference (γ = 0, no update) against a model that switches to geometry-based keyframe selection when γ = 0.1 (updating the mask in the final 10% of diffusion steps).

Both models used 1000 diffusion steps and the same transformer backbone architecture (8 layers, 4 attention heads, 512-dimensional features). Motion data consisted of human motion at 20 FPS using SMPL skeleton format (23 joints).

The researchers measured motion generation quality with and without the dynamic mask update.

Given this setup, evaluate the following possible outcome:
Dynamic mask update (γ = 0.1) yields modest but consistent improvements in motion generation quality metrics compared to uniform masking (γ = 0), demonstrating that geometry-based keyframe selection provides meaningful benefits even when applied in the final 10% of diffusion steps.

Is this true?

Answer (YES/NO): YES